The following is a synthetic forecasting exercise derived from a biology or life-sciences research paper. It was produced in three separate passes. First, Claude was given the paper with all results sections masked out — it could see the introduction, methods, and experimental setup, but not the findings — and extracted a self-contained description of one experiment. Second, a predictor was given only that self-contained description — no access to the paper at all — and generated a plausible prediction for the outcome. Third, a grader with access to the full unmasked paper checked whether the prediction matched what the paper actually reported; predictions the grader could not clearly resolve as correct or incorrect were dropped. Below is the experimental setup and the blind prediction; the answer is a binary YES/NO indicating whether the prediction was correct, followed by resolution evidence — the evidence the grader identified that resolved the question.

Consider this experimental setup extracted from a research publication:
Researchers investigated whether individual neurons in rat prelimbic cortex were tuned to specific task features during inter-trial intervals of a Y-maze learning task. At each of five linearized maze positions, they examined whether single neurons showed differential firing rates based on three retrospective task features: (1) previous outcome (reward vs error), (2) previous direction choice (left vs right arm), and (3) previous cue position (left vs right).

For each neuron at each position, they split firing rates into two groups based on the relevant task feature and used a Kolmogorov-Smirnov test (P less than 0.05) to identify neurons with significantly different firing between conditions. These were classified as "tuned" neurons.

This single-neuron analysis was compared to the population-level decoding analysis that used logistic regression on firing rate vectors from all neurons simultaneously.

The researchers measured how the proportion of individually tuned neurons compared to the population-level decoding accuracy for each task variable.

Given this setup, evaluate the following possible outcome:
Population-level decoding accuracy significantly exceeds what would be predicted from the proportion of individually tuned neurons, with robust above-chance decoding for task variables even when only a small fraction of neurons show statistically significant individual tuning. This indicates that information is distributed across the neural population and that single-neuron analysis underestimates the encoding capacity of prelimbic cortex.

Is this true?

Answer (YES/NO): YES